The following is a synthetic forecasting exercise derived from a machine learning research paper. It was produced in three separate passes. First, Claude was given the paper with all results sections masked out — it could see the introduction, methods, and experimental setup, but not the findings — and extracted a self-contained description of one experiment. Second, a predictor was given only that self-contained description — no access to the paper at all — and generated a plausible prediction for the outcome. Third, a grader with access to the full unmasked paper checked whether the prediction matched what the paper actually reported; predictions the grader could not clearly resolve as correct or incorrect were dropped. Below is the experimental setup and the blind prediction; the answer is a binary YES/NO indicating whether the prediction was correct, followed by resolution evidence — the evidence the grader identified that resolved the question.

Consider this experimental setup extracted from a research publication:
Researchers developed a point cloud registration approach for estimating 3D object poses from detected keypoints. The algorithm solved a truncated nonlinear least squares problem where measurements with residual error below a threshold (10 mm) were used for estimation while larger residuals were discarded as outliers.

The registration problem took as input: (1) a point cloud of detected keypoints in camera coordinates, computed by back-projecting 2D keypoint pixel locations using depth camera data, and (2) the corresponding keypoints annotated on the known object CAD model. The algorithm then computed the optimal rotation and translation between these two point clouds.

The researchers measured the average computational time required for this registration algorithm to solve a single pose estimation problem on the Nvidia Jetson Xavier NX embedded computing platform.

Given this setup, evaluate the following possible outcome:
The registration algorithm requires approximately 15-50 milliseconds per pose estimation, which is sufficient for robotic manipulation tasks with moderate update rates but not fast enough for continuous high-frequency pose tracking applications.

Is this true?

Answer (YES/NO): NO